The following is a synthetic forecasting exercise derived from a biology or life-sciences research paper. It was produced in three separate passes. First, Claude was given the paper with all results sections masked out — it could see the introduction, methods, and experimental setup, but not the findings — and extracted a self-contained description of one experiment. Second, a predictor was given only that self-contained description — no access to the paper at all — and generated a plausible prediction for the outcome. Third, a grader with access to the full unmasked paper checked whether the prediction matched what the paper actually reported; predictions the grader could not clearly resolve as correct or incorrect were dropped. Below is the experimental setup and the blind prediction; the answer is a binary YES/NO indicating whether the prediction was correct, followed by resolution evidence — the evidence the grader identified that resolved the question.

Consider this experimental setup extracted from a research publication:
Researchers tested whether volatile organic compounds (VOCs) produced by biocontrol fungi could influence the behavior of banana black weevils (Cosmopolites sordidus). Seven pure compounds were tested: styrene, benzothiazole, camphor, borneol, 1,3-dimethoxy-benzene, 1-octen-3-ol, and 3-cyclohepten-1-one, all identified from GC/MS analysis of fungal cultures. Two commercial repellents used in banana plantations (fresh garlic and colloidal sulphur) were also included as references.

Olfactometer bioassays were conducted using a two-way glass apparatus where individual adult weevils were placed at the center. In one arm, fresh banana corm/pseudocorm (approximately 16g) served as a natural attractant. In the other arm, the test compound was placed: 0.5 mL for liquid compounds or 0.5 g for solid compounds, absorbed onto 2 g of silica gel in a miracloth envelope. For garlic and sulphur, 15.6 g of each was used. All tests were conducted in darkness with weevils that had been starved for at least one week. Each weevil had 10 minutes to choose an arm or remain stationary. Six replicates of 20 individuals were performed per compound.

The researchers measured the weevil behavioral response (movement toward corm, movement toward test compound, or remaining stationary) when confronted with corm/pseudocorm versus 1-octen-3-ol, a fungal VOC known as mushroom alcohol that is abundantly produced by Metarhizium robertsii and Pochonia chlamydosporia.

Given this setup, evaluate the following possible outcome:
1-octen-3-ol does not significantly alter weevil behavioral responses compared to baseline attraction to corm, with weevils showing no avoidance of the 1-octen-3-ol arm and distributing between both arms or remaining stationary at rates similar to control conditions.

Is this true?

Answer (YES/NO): NO